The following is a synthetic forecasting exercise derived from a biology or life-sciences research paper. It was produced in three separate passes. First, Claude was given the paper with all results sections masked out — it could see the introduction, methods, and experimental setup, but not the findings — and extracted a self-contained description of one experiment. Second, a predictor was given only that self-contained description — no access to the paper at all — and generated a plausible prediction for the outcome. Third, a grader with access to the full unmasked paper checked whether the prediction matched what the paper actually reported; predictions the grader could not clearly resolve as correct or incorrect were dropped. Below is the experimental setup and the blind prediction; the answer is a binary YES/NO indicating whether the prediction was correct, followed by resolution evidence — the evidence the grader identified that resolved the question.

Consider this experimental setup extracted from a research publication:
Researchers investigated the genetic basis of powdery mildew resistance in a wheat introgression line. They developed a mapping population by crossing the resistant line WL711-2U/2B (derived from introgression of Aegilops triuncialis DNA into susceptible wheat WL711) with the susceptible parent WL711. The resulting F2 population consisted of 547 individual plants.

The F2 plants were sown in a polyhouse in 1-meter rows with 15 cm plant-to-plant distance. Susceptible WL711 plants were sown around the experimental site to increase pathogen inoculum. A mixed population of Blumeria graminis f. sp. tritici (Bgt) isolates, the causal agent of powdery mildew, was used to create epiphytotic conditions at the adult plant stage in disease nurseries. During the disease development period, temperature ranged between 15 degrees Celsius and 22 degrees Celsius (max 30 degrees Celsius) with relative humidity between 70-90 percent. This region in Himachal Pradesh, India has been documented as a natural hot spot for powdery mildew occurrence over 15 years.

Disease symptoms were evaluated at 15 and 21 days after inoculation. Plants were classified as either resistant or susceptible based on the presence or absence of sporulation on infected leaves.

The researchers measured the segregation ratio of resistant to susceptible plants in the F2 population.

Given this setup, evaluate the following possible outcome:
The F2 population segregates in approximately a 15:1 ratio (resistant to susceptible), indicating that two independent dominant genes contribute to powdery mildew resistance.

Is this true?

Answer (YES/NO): NO